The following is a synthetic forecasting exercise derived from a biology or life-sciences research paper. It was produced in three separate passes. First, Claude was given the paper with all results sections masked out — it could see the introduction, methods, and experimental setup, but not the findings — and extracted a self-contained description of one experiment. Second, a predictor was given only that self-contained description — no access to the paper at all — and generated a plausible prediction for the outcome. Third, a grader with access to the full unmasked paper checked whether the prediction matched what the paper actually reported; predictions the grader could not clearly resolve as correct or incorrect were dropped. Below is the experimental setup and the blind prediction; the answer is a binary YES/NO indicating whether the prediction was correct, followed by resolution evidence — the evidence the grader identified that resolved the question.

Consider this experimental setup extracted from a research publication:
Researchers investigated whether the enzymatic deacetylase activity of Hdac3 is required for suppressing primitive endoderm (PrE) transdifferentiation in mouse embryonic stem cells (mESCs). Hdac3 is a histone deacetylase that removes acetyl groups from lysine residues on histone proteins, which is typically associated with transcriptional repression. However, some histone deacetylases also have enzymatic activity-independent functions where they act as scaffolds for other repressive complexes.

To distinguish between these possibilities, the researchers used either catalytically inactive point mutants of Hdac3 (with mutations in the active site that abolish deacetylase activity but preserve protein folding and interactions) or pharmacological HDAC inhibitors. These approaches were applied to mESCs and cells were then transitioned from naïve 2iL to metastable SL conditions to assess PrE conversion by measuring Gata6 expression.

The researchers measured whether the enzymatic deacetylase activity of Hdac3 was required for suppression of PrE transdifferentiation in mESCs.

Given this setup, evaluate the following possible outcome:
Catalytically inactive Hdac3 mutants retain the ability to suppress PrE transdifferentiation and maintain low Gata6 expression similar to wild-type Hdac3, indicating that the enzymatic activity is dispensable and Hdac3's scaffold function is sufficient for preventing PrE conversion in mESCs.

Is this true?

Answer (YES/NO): NO